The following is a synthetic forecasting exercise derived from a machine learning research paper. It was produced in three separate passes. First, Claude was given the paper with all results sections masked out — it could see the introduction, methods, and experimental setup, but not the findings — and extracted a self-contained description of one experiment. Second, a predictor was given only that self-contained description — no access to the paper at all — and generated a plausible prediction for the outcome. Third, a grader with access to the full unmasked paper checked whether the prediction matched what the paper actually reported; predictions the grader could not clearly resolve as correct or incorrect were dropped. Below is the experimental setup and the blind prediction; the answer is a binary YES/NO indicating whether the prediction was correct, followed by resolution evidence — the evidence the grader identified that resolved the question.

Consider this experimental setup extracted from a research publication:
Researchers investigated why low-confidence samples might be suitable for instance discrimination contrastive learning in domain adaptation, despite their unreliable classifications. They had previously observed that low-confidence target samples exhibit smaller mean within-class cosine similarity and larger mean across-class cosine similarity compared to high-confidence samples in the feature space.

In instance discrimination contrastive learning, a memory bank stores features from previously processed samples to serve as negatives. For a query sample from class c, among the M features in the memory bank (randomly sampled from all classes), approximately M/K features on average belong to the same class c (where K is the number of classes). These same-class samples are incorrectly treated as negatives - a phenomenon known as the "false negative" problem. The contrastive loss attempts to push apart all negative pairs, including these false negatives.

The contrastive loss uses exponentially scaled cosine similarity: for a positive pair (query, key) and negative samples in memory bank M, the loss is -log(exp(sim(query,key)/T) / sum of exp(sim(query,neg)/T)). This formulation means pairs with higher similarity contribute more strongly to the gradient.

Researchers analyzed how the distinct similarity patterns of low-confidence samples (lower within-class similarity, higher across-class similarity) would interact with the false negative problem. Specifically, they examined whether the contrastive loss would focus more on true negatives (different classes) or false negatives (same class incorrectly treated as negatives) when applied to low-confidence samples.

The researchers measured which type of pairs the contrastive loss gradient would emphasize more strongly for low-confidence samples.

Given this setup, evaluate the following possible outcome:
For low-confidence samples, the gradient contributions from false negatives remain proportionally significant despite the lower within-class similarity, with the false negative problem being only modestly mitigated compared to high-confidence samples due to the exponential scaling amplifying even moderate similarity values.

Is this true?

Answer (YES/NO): NO